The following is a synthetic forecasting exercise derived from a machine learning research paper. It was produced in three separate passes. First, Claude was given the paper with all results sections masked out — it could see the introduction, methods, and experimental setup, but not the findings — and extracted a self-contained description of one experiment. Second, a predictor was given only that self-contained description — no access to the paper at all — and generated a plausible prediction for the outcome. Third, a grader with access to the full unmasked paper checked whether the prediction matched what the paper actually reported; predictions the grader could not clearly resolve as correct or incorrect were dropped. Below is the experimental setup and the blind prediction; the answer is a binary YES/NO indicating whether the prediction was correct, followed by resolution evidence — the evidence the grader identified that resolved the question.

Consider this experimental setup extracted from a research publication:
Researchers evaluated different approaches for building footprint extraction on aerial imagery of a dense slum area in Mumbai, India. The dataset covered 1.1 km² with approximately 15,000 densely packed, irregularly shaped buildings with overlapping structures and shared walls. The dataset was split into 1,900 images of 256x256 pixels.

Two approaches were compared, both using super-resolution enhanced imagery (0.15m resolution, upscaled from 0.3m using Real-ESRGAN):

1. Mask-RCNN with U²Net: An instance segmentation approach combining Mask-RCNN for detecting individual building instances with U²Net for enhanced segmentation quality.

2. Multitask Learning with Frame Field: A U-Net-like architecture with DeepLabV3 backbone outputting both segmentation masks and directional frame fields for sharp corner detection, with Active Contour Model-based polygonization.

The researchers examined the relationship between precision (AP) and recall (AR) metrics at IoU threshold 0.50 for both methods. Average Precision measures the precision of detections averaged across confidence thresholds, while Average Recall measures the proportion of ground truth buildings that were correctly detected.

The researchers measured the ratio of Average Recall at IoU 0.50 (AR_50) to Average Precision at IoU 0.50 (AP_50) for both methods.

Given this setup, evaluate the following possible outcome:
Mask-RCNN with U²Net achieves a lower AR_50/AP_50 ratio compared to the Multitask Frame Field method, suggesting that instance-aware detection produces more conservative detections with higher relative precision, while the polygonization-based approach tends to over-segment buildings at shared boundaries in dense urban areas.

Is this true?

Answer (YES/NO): NO